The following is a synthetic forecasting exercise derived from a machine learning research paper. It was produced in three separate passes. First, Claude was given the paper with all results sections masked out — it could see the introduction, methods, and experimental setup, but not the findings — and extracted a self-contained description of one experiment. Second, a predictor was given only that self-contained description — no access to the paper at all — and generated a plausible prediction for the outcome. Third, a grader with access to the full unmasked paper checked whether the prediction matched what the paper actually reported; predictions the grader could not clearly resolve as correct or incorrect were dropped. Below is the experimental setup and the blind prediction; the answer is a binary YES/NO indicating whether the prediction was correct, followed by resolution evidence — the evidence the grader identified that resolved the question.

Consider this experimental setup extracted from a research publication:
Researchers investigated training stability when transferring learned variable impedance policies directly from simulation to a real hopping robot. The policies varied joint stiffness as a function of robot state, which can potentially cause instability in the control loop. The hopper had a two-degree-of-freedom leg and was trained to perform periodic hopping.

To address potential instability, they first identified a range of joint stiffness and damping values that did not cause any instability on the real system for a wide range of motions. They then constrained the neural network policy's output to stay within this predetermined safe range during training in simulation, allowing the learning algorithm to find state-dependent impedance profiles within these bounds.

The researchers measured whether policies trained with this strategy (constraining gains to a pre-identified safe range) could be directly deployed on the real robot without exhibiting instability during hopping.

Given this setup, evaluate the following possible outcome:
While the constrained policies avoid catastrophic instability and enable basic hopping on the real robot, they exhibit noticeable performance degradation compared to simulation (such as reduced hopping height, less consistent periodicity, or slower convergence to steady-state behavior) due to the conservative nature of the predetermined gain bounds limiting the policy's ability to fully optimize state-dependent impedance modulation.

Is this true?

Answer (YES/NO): NO